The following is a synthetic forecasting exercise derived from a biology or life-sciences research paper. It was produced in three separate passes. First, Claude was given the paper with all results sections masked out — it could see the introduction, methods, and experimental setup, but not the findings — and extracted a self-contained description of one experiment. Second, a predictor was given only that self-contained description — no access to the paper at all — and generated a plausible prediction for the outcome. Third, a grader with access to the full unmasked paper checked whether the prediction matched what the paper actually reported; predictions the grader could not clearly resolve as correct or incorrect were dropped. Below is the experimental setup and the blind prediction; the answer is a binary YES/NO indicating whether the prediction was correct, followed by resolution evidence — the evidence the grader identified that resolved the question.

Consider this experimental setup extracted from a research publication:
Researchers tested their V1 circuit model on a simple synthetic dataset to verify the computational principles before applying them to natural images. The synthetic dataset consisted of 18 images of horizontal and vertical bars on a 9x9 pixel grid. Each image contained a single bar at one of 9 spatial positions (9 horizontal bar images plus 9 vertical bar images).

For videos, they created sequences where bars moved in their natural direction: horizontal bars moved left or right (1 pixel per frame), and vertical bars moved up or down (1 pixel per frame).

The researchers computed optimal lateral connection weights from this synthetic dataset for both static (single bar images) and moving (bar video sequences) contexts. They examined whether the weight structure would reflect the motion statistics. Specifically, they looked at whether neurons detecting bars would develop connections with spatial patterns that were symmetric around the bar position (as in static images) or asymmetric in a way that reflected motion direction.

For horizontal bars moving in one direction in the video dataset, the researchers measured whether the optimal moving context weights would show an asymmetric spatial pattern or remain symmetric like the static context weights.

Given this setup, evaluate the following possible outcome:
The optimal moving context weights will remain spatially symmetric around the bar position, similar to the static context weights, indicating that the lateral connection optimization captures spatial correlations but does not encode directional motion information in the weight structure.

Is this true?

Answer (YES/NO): NO